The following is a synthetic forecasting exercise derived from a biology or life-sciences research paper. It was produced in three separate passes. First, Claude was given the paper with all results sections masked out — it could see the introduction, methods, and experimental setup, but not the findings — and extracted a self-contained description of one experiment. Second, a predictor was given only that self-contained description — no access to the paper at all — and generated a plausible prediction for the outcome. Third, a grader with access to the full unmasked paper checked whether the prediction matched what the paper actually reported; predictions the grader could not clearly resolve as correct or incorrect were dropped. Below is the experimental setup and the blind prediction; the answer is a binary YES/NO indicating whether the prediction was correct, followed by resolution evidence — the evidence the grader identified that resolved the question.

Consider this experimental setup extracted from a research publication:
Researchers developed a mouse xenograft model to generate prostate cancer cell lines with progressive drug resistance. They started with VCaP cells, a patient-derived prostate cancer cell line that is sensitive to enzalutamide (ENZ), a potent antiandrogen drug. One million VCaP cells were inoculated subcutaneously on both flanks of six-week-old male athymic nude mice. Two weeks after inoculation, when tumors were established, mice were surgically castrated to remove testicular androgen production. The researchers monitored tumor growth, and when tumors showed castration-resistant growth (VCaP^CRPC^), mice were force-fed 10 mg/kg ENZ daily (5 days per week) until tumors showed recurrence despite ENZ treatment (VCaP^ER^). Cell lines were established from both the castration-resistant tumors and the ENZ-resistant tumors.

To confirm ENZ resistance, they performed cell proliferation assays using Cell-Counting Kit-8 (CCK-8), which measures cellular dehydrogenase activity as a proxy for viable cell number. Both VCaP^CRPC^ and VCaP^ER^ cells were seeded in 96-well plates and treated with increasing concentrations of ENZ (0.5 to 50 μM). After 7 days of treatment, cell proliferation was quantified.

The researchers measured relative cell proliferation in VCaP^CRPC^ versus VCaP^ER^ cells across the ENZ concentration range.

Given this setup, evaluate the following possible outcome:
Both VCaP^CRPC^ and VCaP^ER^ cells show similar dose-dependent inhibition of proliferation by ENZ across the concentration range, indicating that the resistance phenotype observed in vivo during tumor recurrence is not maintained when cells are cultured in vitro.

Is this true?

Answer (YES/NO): NO